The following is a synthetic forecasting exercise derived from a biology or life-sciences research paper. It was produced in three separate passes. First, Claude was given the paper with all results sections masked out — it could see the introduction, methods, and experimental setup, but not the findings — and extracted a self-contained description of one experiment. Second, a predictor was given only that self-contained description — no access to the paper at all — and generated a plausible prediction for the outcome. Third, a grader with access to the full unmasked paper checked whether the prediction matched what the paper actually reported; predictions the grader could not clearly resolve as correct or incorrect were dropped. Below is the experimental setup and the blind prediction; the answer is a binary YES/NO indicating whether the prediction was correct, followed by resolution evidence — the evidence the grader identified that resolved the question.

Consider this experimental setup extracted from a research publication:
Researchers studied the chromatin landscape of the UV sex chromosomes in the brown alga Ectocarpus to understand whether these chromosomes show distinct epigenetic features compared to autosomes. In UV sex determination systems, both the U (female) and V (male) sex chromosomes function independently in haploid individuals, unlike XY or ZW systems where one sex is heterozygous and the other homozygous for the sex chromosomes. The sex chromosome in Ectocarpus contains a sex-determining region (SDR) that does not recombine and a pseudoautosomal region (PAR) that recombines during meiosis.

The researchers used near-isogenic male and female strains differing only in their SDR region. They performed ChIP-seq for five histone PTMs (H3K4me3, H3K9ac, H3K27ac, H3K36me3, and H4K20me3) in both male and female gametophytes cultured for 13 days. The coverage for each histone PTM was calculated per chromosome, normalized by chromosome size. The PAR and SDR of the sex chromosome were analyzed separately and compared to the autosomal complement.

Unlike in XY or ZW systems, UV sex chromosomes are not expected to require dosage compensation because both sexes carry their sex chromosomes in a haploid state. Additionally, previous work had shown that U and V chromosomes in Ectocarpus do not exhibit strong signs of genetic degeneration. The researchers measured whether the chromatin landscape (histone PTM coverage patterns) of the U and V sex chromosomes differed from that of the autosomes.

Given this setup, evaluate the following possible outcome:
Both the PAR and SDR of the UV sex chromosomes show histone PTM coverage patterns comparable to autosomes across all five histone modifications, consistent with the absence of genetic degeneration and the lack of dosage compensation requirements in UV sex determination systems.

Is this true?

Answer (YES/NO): NO